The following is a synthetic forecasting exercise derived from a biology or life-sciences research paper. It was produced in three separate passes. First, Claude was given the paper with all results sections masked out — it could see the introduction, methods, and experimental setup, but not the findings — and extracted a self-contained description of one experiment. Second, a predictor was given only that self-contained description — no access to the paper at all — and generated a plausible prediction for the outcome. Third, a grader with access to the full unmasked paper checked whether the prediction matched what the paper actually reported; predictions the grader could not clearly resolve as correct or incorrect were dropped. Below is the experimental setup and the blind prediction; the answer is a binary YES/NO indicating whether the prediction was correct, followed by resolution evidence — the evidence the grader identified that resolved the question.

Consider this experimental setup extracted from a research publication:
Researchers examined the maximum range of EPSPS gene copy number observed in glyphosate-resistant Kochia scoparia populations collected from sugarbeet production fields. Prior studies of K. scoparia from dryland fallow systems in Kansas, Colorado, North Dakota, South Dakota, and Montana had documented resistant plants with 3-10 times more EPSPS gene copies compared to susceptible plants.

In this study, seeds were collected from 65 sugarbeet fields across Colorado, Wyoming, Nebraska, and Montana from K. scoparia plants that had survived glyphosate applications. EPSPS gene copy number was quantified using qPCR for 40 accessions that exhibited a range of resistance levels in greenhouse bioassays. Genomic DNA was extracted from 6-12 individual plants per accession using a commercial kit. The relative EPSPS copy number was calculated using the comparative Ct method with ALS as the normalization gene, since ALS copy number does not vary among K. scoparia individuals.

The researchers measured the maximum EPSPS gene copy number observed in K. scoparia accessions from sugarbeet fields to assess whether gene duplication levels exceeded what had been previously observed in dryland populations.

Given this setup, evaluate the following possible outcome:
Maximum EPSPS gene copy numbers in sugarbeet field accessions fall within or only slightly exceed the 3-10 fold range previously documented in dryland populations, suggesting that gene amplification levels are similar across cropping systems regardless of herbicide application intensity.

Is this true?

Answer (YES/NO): YES